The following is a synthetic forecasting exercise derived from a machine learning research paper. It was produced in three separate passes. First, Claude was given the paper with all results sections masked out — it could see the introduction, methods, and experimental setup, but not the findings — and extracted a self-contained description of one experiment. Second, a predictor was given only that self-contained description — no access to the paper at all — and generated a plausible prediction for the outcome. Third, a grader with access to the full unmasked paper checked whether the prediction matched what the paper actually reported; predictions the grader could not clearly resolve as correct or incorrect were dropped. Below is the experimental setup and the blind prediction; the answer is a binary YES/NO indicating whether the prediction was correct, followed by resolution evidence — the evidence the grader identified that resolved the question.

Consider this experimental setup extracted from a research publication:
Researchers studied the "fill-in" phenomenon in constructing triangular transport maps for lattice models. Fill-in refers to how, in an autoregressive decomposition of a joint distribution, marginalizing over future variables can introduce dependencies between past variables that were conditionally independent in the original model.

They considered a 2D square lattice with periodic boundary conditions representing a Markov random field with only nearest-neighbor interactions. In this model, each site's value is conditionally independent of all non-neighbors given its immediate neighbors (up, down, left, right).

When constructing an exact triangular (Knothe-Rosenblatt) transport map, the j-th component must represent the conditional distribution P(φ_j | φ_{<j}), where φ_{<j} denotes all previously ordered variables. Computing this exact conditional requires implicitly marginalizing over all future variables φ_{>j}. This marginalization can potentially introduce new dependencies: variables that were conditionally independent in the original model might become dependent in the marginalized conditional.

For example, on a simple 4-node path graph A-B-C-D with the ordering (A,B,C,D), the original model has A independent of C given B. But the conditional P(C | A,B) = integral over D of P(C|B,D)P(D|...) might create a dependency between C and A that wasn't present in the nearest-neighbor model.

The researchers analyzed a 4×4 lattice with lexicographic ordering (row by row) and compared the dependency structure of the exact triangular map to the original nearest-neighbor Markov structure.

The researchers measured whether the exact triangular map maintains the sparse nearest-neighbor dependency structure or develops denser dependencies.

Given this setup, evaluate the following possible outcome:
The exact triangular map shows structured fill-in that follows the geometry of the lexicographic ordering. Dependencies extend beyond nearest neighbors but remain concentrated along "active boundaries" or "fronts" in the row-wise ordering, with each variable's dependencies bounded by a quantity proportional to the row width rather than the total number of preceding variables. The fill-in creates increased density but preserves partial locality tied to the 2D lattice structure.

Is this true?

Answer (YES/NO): NO